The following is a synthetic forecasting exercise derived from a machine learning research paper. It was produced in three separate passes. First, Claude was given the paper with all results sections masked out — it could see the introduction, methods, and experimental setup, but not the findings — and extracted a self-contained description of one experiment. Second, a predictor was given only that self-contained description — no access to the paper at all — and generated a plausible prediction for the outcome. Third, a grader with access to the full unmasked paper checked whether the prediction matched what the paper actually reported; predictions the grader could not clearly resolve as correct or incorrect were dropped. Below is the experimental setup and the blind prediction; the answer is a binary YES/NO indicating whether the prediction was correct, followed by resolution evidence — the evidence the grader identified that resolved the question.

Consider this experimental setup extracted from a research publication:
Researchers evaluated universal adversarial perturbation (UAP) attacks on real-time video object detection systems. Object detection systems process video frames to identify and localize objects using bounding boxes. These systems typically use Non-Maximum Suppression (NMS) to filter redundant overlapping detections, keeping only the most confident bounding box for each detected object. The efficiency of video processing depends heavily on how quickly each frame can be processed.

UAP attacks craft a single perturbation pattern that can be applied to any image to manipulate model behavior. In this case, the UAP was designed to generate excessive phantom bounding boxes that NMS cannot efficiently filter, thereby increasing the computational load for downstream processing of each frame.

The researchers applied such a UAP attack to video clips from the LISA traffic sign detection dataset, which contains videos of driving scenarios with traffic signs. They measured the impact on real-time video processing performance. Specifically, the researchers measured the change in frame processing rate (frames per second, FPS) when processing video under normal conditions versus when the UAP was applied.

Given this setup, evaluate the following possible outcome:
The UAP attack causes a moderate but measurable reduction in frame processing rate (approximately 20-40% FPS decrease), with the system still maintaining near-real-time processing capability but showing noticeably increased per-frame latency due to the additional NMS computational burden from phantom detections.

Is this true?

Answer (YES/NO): NO